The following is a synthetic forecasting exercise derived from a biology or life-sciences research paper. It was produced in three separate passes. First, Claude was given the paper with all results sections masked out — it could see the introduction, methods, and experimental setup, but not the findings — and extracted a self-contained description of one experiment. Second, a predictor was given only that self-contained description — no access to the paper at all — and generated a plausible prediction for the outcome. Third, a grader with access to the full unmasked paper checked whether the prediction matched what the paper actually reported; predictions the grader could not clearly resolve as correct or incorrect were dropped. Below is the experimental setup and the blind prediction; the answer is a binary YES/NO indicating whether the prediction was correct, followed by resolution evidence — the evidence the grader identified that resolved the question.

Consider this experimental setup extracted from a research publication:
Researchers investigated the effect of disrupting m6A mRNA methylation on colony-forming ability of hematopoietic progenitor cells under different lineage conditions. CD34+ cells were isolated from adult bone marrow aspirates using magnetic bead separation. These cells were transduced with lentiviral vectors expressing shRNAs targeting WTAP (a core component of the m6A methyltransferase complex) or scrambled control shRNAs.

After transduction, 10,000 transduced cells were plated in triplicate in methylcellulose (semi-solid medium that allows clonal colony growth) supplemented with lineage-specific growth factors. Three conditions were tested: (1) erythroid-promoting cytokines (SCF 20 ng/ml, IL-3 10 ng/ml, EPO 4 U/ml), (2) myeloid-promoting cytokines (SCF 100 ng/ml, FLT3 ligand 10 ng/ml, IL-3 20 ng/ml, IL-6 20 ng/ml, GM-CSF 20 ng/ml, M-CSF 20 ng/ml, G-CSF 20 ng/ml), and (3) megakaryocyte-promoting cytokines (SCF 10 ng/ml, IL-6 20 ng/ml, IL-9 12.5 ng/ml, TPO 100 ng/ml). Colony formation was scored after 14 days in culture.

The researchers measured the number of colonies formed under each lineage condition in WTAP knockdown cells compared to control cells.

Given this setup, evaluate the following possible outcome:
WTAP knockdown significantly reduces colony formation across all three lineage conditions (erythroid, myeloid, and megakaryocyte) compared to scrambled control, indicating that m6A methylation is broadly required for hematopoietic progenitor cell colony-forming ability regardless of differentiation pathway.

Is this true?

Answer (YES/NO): NO